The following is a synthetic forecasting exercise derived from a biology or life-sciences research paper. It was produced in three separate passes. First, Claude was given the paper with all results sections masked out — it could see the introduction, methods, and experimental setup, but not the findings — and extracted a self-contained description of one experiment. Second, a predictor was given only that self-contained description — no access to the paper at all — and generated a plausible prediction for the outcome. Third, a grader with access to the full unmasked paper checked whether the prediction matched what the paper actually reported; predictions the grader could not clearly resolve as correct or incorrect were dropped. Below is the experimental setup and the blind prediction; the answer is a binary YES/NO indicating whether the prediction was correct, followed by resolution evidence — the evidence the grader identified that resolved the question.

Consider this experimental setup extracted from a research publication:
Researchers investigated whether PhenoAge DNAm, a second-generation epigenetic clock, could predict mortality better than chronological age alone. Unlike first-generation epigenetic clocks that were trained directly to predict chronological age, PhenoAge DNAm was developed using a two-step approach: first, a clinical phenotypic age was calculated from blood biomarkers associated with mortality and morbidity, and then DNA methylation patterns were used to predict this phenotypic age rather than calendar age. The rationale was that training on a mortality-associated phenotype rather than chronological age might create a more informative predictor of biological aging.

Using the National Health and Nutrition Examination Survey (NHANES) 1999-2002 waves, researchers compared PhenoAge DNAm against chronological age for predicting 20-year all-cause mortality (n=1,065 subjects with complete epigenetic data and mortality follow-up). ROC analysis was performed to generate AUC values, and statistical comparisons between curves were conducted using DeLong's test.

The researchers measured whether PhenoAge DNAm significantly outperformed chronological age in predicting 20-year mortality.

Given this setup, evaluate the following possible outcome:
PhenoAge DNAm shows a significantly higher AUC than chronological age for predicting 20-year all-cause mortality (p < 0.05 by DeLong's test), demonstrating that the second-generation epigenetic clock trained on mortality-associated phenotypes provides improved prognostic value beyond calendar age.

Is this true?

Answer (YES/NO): NO